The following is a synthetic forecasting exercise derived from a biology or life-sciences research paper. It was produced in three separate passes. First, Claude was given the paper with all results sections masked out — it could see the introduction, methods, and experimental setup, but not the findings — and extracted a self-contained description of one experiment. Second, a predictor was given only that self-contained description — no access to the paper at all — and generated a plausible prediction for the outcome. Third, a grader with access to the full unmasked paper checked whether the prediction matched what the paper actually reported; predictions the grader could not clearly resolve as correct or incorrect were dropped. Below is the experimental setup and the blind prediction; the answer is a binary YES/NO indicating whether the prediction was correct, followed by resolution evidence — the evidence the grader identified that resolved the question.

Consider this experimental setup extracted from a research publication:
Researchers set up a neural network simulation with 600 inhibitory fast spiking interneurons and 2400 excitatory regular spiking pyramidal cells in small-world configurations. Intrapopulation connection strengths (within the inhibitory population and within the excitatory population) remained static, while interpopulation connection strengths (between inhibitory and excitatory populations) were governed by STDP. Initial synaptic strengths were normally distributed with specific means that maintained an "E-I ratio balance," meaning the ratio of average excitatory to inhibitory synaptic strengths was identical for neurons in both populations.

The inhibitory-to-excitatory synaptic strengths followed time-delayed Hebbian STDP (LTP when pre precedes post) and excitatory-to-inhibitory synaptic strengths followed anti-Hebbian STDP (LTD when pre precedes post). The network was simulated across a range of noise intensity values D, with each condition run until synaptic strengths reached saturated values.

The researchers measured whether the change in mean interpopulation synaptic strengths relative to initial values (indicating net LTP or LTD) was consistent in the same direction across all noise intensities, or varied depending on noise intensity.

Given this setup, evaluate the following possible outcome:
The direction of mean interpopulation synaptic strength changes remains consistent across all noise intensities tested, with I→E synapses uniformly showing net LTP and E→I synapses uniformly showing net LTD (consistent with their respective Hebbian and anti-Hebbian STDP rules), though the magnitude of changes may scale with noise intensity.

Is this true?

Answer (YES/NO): NO